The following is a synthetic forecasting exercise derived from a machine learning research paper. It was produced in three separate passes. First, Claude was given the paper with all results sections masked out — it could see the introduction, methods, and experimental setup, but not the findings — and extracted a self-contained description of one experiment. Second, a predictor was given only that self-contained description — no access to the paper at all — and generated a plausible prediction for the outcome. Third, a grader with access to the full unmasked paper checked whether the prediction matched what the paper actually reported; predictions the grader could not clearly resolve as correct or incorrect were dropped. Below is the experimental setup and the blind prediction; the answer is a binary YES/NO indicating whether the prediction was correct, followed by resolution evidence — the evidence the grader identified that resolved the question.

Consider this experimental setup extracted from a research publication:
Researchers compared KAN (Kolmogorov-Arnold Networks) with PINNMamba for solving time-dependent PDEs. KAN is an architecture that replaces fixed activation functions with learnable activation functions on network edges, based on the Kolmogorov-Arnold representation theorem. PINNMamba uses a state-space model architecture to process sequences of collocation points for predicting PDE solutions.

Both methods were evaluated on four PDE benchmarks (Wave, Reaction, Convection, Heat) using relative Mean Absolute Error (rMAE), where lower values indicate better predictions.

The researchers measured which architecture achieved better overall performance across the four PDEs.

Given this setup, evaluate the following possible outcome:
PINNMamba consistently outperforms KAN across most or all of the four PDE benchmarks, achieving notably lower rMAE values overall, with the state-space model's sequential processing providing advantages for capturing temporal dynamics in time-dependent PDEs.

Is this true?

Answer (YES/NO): YES